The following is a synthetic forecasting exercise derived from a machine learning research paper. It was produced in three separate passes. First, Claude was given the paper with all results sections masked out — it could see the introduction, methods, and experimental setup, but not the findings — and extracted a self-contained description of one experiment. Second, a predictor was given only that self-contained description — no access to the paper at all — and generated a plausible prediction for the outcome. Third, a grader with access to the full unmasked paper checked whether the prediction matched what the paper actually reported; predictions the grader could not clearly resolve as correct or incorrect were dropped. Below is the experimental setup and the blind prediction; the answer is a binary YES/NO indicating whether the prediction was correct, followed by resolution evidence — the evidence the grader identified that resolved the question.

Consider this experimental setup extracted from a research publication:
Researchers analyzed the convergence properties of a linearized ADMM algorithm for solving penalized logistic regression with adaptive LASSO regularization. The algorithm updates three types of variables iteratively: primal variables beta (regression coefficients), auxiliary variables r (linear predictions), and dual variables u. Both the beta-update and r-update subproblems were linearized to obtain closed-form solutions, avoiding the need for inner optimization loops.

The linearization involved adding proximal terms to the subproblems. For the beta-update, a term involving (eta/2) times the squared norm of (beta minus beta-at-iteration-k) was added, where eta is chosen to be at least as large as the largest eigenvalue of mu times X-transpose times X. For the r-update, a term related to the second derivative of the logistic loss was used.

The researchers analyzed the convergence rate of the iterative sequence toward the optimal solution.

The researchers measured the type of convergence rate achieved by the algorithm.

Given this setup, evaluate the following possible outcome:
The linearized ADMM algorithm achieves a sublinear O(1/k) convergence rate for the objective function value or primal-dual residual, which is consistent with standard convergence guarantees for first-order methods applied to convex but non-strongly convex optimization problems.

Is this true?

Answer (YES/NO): NO